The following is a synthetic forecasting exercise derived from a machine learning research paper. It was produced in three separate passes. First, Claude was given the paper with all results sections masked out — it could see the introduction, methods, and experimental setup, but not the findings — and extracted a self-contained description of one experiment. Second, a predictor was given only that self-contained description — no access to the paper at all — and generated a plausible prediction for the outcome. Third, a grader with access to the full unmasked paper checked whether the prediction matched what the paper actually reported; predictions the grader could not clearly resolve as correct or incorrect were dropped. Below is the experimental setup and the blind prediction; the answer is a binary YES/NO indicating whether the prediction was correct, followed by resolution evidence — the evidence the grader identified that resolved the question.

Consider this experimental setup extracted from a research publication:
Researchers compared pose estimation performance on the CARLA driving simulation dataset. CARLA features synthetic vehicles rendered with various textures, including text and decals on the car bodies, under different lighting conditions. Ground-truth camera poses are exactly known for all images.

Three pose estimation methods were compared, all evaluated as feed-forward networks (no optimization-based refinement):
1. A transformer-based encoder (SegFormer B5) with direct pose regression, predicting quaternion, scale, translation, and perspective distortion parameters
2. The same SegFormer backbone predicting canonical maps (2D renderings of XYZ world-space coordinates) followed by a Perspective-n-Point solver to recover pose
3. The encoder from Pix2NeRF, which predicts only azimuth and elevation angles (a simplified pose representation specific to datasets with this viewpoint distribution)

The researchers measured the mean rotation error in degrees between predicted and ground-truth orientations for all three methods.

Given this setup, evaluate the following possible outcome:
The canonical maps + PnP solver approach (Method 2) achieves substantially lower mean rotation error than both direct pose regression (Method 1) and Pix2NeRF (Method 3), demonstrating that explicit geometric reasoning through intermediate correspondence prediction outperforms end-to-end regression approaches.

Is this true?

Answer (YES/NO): YES